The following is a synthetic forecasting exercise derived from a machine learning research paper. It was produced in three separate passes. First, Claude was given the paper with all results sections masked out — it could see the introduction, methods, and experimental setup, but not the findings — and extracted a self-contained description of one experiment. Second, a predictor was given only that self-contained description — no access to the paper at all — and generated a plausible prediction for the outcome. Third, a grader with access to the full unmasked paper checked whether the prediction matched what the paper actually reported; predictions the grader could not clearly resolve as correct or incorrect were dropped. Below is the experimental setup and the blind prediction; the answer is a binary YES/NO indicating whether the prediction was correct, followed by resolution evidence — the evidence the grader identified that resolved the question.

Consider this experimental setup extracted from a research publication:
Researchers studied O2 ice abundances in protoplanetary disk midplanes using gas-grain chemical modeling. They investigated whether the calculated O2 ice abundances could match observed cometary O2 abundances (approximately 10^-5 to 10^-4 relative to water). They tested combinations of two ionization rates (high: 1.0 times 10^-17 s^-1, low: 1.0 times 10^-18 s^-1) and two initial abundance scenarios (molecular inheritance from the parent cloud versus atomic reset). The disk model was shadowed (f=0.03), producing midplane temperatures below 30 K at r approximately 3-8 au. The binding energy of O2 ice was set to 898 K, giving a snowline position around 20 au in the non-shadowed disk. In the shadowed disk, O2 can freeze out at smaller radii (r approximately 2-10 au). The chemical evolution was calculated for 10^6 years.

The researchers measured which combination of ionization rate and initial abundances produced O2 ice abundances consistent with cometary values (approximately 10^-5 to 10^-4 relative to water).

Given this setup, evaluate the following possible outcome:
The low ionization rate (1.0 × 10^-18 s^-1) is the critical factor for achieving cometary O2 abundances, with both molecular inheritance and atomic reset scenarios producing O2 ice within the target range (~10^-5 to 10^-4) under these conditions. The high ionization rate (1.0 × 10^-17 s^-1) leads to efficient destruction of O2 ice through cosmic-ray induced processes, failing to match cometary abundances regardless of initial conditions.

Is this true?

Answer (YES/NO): NO